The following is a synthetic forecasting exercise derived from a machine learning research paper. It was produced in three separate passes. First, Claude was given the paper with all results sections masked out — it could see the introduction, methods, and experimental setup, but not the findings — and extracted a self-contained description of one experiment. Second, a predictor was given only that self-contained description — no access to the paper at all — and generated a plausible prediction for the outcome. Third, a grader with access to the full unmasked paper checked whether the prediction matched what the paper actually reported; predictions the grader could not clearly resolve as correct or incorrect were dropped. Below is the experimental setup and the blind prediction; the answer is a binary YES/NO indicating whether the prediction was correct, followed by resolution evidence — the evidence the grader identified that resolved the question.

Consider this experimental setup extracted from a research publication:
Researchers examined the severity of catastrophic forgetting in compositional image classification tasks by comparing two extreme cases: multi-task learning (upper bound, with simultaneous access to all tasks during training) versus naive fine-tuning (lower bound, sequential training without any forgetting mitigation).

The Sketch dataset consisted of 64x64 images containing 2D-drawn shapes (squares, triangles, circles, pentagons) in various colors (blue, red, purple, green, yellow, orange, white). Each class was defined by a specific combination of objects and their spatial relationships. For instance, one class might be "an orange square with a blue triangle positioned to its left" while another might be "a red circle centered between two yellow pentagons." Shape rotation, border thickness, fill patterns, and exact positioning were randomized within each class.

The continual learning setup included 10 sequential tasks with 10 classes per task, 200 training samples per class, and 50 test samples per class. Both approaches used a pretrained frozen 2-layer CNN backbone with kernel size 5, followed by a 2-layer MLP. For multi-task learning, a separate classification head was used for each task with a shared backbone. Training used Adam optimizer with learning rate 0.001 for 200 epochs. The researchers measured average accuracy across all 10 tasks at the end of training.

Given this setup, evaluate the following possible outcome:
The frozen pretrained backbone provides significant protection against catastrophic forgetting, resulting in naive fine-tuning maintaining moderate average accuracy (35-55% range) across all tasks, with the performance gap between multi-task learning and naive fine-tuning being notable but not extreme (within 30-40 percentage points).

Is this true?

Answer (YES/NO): NO